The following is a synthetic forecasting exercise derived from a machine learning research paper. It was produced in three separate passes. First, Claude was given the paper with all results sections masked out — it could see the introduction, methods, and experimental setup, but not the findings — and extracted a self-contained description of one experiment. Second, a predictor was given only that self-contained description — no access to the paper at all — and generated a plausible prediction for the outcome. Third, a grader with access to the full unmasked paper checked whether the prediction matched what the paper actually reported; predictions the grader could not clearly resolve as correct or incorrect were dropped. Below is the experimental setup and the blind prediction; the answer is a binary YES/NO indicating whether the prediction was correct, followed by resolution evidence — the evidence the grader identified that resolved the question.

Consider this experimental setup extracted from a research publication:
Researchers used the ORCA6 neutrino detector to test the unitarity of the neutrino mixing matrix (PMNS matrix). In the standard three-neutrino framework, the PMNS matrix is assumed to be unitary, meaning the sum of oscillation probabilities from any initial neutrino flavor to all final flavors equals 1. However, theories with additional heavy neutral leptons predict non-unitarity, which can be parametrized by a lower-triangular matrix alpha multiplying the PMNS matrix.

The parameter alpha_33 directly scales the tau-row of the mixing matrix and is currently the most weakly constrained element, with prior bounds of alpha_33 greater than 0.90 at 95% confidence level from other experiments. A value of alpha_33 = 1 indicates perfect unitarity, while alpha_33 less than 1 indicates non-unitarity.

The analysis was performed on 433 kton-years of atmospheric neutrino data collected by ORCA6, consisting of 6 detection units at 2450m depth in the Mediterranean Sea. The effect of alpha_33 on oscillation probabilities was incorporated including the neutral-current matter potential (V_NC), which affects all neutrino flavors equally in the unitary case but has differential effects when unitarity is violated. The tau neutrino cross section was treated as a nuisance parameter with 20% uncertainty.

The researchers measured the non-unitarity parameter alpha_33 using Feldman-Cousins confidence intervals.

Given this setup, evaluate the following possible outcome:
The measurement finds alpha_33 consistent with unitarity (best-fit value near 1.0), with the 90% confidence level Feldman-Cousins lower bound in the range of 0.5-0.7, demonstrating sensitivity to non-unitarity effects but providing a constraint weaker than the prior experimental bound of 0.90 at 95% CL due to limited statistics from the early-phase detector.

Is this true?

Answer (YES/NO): NO